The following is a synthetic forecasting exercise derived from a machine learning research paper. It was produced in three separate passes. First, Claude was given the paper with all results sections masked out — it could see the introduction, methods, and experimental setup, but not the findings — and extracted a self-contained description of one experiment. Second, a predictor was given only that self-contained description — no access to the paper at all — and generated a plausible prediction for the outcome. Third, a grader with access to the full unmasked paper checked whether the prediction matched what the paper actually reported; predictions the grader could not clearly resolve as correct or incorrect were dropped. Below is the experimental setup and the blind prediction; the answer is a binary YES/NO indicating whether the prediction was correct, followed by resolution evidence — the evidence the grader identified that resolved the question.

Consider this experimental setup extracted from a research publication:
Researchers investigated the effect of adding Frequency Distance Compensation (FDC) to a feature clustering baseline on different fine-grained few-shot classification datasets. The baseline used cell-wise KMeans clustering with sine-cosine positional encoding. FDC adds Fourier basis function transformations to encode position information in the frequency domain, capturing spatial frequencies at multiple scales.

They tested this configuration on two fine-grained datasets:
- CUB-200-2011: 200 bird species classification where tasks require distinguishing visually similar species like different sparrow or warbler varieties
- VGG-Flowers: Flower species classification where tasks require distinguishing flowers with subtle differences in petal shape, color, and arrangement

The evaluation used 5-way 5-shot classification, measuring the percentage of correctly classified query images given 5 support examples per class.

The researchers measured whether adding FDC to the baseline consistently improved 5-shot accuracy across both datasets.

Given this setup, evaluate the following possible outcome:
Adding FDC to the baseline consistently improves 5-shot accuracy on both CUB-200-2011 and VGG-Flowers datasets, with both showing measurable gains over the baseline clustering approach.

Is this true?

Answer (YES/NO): NO